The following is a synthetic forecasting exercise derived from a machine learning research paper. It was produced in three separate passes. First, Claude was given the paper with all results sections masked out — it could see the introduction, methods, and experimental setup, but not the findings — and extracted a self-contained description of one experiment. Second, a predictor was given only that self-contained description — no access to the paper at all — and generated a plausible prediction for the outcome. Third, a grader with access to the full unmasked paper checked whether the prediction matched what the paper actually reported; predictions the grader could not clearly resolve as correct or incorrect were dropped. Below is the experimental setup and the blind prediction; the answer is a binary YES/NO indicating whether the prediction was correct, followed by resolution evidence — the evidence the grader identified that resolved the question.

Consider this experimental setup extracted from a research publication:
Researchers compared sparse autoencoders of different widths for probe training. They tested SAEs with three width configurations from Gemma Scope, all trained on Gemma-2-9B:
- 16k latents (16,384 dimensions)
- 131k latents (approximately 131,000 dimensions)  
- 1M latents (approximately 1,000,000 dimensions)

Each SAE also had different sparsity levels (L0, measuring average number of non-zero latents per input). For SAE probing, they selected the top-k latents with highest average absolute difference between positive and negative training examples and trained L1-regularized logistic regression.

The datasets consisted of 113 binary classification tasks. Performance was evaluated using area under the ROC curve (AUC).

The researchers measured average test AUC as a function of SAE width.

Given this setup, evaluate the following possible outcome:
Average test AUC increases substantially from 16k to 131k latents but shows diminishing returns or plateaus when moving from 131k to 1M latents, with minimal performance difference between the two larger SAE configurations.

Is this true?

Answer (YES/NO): NO